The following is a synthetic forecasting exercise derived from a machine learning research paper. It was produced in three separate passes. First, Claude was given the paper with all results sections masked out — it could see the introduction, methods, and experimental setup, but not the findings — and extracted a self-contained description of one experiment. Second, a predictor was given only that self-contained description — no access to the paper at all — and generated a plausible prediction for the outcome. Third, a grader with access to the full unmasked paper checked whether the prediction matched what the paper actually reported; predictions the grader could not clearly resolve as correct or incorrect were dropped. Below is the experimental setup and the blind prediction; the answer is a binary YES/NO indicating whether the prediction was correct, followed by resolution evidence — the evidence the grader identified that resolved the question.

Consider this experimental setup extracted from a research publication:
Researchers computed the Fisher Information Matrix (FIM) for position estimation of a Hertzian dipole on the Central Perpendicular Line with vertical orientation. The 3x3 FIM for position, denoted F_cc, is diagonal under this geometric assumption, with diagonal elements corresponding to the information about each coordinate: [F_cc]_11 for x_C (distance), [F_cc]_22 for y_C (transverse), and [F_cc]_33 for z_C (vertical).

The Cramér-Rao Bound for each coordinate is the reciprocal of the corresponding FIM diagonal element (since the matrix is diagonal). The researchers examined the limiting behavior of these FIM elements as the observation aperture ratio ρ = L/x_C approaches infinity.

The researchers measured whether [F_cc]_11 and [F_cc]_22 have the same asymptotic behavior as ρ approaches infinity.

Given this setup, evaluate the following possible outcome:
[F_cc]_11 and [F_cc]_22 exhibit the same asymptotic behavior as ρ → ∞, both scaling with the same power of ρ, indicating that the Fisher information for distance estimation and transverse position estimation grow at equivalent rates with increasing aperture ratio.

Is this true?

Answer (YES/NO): NO